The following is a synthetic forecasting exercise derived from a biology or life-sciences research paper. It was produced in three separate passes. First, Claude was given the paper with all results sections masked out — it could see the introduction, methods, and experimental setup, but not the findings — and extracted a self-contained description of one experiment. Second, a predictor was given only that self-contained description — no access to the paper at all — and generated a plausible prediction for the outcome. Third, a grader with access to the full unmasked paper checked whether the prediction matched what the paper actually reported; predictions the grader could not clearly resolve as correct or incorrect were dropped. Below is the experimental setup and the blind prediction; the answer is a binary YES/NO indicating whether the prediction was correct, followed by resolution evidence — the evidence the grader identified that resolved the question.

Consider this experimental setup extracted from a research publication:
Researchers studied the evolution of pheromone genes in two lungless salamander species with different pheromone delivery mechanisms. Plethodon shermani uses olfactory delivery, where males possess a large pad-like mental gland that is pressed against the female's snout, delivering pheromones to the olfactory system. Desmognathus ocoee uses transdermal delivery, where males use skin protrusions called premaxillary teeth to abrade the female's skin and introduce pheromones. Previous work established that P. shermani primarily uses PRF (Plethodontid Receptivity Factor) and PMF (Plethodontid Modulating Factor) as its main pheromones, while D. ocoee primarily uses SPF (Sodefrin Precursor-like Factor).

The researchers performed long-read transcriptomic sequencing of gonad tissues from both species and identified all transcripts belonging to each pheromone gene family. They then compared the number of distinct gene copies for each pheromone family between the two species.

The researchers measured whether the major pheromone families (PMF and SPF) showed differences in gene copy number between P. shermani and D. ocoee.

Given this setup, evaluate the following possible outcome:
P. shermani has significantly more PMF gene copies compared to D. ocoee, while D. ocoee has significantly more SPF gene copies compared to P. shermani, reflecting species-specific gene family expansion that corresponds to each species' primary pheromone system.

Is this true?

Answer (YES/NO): YES